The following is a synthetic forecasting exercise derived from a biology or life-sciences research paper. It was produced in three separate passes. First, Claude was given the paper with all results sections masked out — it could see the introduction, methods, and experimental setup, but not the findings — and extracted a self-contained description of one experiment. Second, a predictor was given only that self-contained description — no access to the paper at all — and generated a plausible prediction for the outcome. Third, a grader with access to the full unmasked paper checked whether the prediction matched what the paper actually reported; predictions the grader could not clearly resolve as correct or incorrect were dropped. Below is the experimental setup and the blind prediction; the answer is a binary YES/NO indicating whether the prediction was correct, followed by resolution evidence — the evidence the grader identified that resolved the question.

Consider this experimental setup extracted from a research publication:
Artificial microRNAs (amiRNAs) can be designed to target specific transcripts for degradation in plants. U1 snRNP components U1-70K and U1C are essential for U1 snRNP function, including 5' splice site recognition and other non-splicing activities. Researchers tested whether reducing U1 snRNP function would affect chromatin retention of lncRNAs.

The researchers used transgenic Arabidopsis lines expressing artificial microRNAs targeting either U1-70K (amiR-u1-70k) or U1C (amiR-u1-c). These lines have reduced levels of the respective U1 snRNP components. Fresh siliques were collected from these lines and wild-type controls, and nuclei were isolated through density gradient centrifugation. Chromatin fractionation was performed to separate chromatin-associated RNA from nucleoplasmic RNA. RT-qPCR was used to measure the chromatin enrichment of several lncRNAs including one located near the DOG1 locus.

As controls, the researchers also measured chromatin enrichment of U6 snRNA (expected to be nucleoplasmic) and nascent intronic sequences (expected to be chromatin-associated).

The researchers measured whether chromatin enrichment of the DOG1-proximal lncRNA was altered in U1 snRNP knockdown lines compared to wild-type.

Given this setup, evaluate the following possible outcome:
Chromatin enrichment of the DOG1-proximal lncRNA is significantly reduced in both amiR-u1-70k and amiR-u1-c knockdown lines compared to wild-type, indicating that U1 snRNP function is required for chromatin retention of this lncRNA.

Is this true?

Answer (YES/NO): NO